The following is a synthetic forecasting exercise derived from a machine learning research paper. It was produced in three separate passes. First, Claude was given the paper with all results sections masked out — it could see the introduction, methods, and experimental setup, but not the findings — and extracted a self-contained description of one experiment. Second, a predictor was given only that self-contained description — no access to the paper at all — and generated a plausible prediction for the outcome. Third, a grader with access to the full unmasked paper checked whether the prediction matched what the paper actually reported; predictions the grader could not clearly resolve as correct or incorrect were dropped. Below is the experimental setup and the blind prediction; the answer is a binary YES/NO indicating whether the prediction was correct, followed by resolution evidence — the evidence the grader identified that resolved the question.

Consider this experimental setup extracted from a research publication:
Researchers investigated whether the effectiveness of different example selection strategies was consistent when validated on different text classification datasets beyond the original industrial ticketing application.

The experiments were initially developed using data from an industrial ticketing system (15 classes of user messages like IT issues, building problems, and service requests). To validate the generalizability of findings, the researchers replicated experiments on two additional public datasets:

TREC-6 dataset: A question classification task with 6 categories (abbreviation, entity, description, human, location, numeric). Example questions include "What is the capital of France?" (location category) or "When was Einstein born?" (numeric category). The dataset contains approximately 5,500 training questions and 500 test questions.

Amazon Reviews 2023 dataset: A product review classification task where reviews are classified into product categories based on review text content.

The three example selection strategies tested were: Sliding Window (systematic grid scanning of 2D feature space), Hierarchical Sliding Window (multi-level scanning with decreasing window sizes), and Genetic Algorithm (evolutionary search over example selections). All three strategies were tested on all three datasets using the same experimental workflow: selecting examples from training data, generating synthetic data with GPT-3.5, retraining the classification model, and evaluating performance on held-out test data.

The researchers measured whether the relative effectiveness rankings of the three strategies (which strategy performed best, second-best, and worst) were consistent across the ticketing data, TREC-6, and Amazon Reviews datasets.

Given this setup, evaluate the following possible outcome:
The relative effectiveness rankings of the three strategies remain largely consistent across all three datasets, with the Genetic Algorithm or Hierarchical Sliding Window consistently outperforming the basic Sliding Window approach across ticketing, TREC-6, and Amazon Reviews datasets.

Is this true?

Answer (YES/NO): NO